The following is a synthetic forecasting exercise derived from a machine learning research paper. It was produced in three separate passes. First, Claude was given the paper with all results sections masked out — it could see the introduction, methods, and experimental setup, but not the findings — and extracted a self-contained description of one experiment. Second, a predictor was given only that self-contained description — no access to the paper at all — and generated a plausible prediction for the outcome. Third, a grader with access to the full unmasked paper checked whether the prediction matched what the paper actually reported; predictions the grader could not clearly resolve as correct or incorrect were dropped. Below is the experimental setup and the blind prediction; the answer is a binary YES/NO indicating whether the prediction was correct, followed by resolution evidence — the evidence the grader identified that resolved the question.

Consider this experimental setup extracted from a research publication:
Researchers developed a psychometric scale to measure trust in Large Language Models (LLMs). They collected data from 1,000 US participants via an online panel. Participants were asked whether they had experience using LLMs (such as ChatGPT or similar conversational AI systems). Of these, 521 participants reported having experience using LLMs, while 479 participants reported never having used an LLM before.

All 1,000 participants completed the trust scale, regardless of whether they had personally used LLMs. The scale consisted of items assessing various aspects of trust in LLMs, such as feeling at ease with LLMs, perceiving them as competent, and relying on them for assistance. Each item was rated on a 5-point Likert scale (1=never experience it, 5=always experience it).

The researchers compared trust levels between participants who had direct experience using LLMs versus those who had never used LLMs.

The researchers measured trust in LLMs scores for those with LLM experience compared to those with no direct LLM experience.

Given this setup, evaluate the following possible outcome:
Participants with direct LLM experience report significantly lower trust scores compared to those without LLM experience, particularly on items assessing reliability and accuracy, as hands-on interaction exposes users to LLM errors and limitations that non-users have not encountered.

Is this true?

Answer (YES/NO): NO